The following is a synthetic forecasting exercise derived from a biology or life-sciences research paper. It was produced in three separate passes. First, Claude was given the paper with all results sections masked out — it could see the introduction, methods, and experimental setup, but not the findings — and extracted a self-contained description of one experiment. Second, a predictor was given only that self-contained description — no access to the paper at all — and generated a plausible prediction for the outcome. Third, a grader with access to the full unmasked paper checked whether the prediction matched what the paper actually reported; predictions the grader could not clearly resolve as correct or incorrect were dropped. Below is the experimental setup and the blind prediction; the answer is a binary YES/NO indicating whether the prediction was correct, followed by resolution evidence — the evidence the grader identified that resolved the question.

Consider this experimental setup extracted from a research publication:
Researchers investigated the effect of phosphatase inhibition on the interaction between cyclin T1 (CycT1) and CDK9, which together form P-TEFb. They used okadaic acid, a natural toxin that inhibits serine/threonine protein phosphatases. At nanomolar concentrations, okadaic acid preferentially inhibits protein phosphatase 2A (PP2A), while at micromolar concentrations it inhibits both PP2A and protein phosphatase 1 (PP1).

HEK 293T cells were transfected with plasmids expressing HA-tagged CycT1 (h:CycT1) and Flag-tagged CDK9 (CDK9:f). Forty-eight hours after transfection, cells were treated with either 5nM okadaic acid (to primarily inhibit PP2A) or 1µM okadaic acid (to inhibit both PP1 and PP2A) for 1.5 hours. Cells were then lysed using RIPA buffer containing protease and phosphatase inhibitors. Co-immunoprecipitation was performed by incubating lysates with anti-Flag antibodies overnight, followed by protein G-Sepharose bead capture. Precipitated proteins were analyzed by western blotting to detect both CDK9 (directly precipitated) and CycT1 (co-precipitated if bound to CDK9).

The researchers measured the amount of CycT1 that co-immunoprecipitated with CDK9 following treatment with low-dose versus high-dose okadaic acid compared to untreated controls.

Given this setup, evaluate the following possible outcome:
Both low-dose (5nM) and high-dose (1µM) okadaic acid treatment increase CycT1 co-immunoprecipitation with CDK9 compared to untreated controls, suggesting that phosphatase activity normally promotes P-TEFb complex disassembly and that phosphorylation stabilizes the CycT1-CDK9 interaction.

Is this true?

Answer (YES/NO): NO